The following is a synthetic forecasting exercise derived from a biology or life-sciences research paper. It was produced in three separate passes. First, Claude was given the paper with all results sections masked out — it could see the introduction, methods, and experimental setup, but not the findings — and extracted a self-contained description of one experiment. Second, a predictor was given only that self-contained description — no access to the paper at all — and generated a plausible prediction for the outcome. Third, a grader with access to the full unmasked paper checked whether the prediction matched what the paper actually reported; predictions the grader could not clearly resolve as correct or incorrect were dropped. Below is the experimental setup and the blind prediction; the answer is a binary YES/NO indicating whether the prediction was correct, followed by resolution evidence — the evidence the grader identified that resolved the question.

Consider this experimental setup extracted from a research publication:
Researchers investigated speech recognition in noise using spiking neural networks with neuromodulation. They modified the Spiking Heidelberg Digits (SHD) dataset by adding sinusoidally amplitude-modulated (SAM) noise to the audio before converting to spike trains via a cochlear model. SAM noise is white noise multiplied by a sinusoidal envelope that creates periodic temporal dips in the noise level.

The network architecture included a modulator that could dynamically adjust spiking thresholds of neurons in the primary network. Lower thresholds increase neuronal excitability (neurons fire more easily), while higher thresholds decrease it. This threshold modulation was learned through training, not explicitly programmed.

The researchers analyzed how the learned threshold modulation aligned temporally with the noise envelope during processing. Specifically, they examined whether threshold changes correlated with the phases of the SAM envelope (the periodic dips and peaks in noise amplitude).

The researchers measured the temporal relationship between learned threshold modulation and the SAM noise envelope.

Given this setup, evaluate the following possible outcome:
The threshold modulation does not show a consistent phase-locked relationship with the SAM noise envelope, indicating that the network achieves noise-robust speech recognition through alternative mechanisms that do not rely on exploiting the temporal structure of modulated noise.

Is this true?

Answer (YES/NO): NO